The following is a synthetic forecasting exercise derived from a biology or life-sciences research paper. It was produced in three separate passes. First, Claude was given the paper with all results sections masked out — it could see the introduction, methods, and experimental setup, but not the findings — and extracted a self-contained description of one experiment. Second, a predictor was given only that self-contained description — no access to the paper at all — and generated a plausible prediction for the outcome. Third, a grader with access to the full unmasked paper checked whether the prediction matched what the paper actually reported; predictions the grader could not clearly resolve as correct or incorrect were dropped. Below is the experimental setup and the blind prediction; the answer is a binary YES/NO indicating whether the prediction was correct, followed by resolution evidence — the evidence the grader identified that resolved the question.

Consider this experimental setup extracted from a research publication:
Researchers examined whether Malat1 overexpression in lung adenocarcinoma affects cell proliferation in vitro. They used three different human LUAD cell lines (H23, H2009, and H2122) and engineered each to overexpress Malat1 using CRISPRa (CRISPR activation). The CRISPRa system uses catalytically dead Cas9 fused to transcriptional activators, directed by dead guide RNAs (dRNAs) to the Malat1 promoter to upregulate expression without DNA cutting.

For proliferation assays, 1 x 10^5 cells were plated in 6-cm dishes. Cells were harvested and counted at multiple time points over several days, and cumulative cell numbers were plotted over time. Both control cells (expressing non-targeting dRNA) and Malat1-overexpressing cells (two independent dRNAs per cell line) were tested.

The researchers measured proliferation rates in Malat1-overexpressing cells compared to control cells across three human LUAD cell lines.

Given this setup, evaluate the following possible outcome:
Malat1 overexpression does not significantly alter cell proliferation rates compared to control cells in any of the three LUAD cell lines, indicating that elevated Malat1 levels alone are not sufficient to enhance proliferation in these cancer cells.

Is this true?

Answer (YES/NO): YES